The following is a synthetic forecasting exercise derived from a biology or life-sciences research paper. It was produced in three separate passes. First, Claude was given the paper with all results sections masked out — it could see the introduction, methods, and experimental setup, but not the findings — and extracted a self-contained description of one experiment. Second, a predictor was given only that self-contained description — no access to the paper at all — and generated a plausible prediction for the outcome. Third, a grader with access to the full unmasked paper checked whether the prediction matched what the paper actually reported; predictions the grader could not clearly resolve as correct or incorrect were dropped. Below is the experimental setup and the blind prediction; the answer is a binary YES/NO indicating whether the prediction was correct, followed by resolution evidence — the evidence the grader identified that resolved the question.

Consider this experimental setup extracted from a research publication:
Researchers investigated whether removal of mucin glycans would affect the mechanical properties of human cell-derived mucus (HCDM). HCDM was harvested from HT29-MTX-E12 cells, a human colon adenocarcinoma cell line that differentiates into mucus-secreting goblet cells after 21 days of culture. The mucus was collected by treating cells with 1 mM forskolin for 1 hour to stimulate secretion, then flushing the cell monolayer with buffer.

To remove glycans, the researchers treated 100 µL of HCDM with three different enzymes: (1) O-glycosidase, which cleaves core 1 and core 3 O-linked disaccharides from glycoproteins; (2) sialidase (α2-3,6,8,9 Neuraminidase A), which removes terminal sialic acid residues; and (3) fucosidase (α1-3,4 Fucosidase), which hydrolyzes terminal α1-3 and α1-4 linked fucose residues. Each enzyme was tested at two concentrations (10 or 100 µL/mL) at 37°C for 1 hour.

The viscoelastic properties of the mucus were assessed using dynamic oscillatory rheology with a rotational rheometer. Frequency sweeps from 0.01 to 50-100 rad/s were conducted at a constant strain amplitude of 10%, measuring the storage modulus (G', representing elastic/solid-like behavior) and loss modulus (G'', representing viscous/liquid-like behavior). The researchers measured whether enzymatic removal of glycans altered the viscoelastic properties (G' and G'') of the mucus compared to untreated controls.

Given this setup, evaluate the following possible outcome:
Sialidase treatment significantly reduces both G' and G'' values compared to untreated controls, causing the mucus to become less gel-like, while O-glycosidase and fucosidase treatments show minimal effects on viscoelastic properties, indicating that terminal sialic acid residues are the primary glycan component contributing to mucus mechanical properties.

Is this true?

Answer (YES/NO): NO